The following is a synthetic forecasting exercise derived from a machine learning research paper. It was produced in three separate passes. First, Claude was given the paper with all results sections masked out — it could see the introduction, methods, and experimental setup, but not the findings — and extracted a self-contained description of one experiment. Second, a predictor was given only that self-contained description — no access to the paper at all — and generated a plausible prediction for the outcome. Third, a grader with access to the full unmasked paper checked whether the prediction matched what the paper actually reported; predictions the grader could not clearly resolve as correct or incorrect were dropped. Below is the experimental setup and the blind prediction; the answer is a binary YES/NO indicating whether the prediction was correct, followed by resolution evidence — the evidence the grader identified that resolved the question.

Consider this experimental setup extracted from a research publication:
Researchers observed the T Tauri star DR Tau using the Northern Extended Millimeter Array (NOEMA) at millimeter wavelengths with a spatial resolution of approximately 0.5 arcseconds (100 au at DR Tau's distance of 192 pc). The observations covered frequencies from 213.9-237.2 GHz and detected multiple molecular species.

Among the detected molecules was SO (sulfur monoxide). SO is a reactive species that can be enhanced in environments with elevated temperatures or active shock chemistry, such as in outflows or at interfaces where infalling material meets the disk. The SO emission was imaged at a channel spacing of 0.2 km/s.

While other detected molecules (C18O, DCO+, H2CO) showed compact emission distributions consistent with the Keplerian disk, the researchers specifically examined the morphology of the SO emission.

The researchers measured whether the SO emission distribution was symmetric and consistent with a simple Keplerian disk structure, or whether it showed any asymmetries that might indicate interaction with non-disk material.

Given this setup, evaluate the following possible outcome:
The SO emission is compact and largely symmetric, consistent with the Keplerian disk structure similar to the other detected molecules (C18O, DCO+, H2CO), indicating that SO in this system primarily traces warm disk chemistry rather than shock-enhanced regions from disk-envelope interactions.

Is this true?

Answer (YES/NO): NO